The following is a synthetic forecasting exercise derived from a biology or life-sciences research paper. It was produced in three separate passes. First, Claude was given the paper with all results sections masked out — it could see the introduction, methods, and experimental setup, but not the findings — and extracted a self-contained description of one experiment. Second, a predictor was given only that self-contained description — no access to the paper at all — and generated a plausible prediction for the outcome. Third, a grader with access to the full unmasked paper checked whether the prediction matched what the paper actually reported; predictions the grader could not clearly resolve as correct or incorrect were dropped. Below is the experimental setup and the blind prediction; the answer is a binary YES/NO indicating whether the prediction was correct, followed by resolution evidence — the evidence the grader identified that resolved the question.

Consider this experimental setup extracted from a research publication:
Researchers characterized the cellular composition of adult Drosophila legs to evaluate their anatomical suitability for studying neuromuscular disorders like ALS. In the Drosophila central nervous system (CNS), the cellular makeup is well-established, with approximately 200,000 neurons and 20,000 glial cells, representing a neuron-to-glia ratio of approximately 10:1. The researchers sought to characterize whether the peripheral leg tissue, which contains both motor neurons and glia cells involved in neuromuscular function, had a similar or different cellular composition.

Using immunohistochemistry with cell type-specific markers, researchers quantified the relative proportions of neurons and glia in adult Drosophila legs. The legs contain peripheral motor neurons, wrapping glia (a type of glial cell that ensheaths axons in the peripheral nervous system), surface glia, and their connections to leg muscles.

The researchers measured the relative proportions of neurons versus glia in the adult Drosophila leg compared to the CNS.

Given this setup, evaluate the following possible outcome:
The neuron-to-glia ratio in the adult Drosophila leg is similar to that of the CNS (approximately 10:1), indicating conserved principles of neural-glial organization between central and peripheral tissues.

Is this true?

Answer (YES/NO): NO